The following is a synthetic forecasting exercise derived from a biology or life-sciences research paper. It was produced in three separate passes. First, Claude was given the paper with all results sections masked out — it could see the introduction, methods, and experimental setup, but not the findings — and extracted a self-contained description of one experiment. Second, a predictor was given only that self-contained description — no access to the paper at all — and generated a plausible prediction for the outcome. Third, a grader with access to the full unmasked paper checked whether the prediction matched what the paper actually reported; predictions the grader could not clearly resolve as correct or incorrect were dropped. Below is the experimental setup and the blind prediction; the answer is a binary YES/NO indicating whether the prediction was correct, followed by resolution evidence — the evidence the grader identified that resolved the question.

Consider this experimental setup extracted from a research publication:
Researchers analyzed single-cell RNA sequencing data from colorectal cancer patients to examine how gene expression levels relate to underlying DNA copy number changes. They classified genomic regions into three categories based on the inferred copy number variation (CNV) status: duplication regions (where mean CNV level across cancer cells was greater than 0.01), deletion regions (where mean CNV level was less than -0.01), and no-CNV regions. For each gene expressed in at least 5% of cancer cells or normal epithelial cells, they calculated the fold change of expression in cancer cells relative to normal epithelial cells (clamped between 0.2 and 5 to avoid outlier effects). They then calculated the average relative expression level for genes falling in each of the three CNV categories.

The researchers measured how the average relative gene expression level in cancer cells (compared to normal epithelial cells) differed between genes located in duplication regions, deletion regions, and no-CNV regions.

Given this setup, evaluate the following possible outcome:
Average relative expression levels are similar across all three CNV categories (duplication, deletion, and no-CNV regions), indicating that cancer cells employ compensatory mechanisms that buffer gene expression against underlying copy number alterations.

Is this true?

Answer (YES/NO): NO